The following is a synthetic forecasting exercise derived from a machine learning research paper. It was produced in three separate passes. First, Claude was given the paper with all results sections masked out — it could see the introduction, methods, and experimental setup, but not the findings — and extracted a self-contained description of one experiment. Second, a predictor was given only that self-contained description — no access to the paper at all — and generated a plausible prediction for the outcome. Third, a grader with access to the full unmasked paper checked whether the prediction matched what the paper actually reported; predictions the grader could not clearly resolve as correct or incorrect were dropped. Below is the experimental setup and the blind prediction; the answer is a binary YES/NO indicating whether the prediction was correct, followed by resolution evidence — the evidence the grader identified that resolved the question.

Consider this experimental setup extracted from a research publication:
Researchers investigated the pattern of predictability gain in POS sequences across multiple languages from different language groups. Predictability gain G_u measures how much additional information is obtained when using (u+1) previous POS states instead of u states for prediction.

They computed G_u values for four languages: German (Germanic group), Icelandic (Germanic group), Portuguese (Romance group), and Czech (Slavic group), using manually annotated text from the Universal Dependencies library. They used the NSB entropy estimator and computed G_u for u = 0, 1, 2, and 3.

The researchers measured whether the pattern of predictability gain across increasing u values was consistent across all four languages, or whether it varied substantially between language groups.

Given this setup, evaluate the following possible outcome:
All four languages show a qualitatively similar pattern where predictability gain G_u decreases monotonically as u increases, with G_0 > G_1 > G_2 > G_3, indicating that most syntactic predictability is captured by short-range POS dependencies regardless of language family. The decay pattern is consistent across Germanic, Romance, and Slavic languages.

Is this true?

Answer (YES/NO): NO